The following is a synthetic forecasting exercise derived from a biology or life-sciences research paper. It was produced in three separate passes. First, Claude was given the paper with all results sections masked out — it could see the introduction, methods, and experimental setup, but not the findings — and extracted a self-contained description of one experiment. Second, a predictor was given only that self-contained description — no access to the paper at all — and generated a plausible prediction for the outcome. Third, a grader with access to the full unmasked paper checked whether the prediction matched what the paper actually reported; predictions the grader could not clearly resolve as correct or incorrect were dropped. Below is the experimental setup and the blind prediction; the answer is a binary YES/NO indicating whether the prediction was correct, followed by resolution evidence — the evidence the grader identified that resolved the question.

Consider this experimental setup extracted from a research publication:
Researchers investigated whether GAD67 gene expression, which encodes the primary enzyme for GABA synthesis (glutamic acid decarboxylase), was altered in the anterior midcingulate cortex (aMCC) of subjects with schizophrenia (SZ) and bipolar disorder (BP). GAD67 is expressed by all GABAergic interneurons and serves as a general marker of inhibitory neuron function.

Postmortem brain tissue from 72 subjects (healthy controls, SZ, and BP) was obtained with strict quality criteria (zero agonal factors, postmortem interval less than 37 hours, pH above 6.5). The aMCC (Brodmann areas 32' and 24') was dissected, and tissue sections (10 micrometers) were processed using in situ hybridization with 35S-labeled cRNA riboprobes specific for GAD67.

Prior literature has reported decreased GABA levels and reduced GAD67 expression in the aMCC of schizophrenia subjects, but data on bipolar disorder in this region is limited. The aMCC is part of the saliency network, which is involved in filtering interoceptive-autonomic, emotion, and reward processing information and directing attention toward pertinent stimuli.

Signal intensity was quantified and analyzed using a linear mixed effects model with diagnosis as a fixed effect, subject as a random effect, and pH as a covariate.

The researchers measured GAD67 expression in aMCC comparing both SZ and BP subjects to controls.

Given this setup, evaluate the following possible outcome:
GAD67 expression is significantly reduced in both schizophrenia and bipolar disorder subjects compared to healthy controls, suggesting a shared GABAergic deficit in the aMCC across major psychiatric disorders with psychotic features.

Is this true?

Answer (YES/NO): YES